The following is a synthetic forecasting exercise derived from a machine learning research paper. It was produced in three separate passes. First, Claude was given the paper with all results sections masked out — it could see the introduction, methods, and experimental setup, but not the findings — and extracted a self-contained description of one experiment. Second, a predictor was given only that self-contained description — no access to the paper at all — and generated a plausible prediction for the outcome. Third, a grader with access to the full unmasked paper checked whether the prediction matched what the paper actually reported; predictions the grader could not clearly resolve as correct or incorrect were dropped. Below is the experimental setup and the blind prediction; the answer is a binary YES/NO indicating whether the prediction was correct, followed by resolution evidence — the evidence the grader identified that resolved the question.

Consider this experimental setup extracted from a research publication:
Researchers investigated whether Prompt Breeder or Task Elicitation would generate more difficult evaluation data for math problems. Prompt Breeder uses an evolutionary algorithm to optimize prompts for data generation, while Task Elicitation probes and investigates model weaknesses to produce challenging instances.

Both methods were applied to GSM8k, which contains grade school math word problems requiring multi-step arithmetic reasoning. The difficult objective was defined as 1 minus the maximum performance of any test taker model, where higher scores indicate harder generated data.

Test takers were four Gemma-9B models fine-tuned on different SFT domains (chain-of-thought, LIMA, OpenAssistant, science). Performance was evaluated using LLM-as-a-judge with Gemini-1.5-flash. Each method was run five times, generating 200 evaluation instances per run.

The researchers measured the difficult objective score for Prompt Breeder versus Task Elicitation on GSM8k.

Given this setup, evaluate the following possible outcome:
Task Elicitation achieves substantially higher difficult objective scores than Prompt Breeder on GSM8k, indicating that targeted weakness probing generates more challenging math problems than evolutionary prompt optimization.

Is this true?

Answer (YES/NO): NO